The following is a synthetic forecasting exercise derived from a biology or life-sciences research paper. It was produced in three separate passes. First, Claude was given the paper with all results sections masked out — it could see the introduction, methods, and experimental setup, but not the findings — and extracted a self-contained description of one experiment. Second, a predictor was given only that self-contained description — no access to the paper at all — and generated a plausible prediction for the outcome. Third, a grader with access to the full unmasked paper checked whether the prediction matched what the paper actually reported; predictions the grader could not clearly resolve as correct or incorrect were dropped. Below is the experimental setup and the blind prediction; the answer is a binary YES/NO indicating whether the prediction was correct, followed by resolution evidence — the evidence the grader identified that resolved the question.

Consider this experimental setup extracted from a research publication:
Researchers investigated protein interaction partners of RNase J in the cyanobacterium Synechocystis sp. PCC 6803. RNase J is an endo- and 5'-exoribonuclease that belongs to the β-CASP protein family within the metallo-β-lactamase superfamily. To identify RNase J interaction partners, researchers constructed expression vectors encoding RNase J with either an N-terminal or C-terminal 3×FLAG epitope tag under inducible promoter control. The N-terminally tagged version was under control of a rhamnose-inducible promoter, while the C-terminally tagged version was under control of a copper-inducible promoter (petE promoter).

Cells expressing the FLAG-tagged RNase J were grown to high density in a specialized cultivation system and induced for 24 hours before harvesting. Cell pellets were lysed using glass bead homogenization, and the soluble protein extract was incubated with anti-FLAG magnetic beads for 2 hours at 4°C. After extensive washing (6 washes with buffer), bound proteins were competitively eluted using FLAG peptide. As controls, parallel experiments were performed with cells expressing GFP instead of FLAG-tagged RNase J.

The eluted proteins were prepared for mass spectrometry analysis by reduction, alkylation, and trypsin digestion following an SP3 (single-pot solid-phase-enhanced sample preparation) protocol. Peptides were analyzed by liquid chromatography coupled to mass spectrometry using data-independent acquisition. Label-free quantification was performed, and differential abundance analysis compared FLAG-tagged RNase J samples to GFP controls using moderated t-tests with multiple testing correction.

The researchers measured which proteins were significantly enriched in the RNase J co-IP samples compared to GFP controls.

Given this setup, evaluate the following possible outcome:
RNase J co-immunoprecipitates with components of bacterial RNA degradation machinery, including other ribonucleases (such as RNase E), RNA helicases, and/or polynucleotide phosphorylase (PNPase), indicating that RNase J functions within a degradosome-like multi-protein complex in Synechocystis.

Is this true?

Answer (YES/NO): YES